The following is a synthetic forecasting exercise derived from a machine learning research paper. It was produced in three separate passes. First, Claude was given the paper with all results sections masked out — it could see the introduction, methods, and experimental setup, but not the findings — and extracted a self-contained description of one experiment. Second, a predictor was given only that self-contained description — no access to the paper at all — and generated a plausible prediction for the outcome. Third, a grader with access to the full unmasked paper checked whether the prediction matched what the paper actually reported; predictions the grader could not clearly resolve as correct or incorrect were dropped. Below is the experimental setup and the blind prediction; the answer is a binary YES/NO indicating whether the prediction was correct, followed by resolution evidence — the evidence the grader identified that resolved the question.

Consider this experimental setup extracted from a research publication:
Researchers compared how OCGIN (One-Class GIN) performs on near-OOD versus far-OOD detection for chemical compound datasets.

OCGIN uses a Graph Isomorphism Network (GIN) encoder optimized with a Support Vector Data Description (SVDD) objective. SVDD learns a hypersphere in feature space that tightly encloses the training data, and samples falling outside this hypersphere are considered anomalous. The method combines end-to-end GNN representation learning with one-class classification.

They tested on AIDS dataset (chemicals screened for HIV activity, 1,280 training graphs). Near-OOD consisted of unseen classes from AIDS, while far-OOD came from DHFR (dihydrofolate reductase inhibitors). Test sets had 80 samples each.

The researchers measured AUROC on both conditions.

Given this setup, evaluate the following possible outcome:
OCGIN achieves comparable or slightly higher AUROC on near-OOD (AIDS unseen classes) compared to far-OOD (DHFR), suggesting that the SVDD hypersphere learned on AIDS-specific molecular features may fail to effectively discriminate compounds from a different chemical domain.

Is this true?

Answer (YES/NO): NO